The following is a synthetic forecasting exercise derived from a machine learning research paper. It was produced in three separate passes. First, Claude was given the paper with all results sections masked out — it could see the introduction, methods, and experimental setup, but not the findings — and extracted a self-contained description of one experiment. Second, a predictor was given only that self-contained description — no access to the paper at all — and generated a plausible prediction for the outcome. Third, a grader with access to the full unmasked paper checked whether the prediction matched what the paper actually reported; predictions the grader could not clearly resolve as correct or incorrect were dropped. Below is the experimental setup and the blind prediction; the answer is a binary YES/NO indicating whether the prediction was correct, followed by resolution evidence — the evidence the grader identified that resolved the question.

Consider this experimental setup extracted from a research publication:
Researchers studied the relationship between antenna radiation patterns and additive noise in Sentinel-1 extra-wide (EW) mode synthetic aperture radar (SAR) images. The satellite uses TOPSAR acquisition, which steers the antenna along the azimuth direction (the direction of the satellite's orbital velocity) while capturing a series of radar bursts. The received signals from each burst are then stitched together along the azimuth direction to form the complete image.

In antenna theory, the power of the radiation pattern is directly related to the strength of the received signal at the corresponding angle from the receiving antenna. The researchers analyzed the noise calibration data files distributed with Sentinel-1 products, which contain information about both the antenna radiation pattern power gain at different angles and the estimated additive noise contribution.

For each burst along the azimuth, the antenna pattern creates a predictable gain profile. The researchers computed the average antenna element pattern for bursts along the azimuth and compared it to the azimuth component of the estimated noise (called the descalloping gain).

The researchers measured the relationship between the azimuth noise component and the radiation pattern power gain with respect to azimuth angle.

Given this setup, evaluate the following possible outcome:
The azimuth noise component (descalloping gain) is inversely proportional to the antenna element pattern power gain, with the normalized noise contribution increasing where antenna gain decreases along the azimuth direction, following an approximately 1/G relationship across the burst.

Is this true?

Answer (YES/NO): YES